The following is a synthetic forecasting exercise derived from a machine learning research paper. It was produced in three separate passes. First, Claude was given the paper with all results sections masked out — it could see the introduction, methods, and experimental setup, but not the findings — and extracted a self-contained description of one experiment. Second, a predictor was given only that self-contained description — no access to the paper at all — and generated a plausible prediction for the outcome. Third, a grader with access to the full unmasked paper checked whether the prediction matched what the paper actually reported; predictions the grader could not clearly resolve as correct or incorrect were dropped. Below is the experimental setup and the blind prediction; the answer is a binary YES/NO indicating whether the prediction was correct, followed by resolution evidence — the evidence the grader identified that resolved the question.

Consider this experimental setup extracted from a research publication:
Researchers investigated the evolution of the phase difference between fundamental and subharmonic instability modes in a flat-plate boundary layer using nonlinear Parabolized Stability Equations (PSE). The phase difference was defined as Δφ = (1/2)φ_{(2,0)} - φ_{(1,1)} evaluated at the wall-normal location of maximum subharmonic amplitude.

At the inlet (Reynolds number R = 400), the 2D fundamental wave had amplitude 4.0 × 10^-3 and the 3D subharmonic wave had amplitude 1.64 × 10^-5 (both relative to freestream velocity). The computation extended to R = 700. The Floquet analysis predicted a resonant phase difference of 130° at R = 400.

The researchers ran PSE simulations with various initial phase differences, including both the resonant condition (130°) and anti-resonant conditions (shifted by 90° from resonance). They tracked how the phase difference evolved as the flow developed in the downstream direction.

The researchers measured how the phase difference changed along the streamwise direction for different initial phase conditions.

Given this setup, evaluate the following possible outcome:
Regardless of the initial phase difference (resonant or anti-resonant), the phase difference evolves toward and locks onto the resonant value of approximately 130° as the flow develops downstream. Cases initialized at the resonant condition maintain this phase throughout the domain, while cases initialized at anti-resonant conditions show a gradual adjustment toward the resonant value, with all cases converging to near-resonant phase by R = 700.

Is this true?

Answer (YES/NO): NO